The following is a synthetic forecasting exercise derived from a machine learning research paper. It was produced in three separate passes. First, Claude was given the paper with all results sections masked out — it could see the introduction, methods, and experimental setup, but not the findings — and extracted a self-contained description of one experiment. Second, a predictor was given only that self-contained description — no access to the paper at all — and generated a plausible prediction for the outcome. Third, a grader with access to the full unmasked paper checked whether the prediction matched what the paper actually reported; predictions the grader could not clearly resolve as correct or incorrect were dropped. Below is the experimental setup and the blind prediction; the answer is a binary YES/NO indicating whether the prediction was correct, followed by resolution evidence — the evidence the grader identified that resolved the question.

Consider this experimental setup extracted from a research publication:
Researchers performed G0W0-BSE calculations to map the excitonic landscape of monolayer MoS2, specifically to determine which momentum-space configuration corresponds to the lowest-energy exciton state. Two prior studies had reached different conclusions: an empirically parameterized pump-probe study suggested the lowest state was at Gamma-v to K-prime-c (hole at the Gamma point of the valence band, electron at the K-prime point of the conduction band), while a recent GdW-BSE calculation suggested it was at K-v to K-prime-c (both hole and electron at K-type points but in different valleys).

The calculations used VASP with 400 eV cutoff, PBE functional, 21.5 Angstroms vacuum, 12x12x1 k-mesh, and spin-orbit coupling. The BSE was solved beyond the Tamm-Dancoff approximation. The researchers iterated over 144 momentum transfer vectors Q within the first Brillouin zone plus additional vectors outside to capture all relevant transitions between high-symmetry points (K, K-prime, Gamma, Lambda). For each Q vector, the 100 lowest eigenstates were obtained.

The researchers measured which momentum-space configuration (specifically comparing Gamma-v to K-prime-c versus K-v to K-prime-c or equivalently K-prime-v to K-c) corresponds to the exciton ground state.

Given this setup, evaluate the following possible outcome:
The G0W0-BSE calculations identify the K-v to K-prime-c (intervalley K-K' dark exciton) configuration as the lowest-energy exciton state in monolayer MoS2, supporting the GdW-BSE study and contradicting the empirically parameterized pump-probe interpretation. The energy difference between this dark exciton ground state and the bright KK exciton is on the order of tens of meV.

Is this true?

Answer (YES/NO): YES